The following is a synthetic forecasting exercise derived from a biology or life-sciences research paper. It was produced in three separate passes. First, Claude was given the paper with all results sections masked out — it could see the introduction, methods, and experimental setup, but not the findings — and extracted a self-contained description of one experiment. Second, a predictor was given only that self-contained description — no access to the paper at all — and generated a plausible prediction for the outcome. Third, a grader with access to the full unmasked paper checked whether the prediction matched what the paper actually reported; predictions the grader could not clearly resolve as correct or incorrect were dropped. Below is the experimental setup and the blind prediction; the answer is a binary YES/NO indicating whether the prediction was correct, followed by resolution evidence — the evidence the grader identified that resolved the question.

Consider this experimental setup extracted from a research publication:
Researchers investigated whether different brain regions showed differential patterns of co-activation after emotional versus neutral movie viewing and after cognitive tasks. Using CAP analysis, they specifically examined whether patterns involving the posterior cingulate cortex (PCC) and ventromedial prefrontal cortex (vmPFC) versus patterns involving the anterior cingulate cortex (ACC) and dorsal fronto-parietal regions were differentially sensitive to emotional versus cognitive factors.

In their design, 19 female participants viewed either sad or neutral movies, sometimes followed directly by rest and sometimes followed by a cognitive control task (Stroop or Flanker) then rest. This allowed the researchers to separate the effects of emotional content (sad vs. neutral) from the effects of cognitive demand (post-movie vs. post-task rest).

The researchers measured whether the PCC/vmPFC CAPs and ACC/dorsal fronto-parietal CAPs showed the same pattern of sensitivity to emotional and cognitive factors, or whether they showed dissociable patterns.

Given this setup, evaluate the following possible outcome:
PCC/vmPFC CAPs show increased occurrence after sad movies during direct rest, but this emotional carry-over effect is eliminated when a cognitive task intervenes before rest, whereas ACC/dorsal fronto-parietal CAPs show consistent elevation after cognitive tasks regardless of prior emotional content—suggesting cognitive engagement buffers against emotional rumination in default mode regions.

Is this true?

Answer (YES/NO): NO